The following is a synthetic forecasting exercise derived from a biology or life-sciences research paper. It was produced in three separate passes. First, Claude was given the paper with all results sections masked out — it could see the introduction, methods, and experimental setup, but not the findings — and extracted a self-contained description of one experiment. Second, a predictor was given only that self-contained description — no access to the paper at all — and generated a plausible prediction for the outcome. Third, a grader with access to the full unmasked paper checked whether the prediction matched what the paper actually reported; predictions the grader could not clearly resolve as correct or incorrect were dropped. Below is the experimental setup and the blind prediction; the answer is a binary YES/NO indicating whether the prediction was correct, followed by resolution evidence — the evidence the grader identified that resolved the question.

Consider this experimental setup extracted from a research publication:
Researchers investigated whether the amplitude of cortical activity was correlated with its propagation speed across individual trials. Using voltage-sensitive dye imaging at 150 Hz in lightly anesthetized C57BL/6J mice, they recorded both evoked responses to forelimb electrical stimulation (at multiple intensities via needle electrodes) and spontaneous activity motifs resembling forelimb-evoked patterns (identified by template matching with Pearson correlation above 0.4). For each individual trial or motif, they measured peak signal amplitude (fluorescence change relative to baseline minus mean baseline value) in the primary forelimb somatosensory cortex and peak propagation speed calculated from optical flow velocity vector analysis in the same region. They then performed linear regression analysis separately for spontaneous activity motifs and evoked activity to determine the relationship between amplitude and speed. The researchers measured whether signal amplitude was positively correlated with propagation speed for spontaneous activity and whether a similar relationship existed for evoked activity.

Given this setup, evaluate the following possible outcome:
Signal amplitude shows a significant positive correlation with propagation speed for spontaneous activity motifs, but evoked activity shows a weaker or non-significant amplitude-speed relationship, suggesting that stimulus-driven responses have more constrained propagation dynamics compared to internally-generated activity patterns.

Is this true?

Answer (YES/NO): NO